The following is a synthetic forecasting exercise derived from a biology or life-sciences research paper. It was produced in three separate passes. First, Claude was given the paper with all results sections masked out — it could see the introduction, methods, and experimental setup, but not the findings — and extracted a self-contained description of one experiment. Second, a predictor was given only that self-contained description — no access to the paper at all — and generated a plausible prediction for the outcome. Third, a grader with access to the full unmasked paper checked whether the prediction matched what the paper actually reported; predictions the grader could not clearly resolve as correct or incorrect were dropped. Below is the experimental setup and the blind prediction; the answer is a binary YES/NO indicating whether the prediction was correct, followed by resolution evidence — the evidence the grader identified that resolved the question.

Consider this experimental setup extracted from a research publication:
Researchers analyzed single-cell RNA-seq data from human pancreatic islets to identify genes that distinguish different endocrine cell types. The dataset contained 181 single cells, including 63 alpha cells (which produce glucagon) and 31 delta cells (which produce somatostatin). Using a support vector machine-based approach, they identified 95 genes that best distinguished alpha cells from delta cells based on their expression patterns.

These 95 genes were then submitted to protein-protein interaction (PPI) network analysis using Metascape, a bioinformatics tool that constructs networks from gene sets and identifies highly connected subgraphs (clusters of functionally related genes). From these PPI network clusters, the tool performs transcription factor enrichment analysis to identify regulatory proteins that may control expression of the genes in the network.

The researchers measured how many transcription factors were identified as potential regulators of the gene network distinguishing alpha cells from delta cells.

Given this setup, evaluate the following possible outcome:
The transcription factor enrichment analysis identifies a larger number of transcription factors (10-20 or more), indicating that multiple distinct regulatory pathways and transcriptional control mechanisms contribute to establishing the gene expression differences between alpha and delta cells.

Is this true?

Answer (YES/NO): NO